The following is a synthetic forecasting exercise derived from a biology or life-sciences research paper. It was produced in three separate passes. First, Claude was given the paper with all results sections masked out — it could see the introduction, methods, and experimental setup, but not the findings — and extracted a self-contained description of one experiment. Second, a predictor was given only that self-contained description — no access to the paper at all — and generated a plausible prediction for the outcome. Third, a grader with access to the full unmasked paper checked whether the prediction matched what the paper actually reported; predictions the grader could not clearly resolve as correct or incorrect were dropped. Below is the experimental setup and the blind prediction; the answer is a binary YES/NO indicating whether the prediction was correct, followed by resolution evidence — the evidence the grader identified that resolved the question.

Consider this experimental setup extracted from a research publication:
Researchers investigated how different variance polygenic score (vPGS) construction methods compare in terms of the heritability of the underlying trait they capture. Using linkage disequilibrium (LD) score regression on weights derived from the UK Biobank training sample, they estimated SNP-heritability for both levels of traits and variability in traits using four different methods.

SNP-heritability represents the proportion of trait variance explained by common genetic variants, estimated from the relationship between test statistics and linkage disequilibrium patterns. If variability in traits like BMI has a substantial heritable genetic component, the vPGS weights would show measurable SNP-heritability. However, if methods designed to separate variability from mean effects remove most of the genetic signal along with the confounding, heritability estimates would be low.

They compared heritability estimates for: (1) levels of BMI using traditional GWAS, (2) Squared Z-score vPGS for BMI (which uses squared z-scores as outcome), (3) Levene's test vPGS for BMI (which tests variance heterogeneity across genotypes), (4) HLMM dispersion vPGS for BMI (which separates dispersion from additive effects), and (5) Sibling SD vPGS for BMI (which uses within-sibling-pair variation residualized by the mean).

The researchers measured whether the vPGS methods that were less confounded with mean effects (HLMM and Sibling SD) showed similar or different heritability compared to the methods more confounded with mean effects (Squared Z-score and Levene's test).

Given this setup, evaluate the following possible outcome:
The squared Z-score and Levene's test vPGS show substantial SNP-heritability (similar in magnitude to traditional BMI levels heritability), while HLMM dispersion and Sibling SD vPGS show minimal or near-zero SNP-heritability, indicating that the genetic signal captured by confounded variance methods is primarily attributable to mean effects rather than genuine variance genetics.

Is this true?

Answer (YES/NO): NO